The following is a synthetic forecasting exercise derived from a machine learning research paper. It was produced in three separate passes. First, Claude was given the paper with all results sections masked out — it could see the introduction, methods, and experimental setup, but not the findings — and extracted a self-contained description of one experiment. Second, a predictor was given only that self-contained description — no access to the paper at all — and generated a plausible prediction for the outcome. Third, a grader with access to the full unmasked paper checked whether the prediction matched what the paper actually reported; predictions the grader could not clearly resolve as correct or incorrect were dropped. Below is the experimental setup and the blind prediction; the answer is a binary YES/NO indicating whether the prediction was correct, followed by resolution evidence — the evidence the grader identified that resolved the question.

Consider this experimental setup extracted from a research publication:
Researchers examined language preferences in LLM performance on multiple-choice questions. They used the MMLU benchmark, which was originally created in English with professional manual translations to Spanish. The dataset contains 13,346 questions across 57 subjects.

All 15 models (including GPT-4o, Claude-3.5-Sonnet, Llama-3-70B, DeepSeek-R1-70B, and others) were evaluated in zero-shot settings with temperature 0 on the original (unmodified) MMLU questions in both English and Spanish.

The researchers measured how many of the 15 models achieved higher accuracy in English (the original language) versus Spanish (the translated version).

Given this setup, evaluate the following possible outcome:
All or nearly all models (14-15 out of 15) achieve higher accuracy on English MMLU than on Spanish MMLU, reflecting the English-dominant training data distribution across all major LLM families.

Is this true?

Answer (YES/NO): YES